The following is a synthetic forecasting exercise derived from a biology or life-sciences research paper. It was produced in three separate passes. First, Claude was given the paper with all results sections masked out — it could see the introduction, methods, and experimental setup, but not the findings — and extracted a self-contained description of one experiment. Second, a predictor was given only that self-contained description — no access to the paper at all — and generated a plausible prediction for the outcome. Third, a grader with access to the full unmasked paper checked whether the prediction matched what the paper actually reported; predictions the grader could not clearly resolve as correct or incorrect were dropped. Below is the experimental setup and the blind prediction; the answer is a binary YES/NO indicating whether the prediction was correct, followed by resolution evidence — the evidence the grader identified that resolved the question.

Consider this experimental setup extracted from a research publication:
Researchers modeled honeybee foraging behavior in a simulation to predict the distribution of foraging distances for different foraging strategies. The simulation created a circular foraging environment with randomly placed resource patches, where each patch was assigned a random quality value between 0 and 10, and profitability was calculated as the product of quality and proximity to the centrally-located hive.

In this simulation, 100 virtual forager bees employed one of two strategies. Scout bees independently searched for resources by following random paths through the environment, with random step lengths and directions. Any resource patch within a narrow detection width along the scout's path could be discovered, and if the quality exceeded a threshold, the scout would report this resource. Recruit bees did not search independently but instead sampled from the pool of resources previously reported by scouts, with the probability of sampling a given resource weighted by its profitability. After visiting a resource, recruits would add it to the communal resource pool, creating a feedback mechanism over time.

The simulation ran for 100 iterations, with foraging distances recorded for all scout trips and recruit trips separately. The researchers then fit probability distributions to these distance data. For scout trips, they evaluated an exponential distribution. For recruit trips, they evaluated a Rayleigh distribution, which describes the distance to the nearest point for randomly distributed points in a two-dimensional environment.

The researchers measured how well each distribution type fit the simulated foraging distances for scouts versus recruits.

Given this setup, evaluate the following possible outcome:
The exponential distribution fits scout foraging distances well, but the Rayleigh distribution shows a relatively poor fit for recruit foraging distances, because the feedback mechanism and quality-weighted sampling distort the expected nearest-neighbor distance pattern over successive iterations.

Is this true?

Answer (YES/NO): NO